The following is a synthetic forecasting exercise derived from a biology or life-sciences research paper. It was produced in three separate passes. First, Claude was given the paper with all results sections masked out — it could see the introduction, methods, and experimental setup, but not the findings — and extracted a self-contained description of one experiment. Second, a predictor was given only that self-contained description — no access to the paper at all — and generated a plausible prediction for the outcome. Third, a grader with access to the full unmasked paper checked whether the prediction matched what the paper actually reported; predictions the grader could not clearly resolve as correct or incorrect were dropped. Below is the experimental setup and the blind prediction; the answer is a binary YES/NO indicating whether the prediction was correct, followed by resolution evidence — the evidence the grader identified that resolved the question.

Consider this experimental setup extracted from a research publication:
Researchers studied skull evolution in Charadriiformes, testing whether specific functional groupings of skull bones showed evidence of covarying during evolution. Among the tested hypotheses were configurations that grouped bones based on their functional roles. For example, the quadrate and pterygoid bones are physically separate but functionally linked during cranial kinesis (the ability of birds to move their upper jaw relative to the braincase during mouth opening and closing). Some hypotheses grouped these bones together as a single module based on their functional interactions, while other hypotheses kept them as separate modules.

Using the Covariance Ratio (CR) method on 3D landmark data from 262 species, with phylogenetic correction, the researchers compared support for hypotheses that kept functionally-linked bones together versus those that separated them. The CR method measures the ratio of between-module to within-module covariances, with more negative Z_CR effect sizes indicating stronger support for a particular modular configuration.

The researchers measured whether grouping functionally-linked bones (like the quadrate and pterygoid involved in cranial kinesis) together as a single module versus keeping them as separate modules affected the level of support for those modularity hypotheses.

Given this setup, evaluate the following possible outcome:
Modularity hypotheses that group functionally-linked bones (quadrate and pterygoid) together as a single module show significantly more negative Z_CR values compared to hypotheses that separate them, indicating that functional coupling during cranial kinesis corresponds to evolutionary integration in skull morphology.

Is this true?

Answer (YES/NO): NO